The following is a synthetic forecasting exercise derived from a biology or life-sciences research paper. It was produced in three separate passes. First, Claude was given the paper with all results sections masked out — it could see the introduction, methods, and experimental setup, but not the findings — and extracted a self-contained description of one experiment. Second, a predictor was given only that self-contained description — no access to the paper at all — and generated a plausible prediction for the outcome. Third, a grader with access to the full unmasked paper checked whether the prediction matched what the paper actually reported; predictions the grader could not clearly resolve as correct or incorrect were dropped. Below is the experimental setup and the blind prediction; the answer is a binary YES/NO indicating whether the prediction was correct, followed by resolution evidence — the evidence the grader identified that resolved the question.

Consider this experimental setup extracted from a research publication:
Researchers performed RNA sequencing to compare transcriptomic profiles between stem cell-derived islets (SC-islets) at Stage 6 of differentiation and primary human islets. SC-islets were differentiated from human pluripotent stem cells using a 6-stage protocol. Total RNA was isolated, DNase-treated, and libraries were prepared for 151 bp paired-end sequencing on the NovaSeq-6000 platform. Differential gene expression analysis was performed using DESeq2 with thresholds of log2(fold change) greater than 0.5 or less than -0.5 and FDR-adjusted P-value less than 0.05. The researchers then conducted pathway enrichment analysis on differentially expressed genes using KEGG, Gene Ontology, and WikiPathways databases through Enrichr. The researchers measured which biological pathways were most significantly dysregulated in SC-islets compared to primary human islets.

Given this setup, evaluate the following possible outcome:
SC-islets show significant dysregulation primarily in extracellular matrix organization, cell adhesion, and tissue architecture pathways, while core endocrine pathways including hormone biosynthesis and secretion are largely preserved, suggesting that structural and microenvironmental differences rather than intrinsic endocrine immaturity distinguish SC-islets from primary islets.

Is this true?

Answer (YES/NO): NO